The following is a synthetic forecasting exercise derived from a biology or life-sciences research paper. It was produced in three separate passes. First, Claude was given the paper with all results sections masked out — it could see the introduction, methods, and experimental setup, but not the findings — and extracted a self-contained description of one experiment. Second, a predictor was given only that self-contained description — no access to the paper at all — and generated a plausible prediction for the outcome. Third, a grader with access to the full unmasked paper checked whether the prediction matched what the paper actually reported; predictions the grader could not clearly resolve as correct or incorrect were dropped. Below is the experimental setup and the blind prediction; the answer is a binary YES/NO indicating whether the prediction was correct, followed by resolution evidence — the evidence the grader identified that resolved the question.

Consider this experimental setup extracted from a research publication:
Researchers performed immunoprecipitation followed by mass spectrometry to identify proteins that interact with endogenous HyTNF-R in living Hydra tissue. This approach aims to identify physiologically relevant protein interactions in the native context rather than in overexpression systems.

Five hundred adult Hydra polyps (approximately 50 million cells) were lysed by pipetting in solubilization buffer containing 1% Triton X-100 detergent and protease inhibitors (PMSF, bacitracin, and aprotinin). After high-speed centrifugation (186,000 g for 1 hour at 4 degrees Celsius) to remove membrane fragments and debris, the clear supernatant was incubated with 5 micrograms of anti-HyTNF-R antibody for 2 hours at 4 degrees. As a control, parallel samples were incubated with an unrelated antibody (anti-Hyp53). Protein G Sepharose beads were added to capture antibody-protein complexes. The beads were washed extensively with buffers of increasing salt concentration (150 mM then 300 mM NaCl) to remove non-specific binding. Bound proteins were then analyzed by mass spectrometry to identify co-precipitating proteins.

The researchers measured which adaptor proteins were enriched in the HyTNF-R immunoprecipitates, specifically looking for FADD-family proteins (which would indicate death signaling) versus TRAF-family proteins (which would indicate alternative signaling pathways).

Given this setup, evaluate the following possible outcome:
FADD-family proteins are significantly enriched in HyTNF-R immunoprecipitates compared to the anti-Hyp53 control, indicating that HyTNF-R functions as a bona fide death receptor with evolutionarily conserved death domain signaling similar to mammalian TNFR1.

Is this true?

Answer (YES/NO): NO